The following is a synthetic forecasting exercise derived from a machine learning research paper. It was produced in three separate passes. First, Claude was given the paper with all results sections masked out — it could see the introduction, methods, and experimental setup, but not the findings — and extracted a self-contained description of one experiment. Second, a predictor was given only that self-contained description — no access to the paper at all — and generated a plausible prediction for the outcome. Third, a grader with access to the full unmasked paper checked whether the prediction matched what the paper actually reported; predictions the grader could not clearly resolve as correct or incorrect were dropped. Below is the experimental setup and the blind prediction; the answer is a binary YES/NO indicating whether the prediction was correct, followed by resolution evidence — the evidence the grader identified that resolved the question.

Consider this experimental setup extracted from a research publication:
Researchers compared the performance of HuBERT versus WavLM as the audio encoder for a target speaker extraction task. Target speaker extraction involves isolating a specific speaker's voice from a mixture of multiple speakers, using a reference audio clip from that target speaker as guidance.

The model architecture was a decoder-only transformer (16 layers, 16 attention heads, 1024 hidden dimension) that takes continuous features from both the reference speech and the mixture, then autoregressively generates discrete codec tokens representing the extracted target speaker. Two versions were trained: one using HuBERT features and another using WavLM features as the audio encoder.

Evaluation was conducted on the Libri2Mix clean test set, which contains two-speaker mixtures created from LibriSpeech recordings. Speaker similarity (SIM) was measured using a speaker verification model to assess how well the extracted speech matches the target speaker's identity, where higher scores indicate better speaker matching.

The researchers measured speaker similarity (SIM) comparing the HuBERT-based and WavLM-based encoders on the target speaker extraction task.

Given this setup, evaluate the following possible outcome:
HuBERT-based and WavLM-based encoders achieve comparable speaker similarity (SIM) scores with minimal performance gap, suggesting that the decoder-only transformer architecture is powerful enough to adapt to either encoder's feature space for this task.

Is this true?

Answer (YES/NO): YES